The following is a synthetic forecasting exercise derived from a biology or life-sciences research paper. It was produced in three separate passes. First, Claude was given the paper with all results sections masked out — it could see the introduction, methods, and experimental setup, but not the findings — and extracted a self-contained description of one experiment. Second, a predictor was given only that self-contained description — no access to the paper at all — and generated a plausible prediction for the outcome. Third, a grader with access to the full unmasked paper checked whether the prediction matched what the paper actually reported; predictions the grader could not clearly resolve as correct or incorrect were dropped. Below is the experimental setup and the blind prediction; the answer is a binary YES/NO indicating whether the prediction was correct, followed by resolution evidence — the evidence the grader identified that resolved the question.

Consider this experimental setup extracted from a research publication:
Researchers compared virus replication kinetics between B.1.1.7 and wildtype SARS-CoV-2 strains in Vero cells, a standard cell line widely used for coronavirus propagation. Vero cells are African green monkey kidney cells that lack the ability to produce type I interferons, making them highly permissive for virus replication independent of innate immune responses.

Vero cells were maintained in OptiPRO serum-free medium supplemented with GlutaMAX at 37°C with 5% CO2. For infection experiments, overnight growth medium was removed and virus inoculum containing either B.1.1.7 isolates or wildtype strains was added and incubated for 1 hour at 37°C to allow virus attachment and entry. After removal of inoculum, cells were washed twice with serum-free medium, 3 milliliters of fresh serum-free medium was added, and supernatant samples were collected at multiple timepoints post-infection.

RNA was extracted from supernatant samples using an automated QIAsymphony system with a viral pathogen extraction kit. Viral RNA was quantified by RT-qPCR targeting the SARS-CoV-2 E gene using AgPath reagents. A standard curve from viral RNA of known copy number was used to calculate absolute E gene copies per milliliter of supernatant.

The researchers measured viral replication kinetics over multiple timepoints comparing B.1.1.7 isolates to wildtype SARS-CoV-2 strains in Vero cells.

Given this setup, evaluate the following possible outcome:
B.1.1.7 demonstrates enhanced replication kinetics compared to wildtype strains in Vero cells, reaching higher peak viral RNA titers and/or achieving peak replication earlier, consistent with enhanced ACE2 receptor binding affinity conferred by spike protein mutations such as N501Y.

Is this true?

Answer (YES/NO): NO